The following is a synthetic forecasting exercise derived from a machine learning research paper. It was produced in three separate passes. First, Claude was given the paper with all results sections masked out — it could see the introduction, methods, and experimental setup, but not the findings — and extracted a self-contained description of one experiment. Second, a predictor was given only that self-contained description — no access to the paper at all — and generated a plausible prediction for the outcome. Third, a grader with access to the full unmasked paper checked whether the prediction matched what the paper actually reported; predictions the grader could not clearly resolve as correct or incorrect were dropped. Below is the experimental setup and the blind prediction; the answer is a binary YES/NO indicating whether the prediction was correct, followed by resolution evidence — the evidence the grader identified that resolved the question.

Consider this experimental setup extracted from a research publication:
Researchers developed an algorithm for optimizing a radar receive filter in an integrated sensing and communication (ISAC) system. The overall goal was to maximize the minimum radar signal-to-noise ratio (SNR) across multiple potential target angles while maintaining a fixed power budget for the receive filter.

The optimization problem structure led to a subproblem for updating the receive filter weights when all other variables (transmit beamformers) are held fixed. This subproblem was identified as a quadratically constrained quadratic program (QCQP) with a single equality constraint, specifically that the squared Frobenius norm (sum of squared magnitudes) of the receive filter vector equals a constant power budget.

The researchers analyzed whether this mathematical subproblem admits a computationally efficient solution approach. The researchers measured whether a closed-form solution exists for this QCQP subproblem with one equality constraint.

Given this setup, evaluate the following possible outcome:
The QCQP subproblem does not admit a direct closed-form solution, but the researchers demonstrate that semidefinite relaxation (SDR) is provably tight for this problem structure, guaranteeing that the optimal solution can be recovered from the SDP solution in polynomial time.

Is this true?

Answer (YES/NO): NO